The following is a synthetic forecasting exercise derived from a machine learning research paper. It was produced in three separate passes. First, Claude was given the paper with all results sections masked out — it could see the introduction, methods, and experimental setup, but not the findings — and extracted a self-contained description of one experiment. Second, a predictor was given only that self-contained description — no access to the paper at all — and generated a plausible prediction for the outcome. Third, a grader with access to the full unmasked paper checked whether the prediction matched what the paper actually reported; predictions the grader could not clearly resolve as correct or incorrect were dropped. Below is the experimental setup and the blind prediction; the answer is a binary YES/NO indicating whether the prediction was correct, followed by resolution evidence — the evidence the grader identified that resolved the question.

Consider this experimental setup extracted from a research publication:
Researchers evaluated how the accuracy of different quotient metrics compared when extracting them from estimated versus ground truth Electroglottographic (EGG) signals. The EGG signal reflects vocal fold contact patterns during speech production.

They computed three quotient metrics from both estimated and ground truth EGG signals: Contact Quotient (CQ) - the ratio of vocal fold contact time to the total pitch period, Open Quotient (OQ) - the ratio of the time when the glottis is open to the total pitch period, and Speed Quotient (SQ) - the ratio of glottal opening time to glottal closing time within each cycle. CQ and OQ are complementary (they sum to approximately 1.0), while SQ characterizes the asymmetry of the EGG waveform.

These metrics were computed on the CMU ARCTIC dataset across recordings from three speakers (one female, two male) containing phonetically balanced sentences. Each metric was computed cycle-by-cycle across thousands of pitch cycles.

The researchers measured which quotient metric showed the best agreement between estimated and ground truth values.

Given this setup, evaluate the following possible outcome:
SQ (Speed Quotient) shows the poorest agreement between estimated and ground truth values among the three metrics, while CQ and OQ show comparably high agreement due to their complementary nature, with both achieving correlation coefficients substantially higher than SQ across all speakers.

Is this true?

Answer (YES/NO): NO